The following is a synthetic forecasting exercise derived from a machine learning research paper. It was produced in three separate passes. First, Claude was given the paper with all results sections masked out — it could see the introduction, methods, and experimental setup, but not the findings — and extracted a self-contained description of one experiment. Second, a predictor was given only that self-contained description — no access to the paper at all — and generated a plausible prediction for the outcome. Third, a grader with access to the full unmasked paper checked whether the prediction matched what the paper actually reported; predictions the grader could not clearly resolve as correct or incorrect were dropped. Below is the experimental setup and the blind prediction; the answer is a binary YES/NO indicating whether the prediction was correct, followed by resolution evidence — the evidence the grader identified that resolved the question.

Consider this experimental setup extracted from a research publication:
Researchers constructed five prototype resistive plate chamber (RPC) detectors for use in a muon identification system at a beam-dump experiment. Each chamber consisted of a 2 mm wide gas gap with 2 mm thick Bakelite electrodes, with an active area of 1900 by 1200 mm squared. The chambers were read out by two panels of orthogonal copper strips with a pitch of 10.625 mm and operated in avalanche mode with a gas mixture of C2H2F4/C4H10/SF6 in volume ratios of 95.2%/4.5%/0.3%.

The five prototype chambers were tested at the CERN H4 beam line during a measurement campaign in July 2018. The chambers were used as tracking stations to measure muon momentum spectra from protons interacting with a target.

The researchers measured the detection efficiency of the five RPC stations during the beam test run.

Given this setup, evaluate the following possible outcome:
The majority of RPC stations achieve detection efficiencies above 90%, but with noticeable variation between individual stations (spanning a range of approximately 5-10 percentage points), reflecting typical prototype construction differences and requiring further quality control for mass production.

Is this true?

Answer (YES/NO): NO